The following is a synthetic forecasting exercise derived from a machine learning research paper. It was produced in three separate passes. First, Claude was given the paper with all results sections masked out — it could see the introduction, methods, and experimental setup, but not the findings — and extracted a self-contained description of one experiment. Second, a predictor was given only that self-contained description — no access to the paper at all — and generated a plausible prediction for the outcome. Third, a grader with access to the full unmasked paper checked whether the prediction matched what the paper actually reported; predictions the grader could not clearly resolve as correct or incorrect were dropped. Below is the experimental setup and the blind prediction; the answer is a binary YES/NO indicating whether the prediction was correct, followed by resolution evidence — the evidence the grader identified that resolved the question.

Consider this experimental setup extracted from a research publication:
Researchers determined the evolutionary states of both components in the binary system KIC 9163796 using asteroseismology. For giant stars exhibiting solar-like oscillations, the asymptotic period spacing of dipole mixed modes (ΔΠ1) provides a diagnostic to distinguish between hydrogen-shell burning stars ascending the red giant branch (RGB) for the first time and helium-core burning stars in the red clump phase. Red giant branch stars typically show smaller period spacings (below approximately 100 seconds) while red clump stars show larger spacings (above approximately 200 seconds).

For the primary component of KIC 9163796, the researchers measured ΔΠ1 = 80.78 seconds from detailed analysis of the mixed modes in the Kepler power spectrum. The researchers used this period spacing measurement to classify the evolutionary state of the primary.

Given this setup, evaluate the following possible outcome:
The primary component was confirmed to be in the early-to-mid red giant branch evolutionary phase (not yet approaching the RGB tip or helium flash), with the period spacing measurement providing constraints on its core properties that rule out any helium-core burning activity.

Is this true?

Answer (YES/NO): NO